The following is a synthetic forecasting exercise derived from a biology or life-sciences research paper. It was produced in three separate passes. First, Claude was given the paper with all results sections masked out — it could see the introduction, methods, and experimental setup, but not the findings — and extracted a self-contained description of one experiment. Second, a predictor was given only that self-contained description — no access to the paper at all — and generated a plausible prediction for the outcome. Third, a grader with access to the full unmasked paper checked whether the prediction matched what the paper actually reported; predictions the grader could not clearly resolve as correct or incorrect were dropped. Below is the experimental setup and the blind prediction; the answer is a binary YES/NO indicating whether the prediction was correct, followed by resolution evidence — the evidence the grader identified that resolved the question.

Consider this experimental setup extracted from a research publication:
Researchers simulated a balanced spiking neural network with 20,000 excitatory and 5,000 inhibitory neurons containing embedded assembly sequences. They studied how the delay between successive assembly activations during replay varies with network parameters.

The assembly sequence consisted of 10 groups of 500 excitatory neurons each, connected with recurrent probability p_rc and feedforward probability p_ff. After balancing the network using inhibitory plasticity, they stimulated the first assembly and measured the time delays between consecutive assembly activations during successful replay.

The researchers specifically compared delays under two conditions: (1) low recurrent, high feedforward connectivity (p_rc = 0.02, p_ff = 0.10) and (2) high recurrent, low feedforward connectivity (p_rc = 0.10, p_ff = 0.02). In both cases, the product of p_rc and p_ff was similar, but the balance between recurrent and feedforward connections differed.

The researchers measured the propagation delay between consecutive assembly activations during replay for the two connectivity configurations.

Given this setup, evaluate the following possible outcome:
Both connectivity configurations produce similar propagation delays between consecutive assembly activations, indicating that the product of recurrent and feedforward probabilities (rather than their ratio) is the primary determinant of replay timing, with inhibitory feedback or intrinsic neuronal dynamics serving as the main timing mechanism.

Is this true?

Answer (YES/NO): NO